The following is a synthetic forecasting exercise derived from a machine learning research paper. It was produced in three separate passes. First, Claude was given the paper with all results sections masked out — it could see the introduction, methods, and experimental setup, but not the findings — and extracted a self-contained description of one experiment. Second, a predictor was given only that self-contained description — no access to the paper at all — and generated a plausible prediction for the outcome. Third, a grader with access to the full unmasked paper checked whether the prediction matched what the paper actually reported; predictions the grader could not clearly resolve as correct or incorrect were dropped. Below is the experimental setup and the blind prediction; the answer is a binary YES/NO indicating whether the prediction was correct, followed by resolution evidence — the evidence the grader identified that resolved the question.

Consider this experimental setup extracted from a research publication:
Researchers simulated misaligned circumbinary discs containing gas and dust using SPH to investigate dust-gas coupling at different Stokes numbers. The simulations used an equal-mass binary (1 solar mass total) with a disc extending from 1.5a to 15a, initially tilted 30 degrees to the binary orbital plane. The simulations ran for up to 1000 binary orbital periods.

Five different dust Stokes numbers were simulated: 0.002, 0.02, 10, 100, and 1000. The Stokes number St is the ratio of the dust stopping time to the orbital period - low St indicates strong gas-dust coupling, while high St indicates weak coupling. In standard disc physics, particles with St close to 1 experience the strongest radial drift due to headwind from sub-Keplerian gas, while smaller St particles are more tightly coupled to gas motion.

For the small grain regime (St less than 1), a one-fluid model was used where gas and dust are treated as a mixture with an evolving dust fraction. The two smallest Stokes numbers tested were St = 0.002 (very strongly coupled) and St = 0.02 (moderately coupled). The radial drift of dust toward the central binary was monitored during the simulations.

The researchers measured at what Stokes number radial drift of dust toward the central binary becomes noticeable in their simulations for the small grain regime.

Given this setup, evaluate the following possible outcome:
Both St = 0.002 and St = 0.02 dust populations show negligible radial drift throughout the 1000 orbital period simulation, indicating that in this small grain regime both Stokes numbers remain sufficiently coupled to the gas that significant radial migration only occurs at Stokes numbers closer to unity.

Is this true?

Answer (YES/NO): NO